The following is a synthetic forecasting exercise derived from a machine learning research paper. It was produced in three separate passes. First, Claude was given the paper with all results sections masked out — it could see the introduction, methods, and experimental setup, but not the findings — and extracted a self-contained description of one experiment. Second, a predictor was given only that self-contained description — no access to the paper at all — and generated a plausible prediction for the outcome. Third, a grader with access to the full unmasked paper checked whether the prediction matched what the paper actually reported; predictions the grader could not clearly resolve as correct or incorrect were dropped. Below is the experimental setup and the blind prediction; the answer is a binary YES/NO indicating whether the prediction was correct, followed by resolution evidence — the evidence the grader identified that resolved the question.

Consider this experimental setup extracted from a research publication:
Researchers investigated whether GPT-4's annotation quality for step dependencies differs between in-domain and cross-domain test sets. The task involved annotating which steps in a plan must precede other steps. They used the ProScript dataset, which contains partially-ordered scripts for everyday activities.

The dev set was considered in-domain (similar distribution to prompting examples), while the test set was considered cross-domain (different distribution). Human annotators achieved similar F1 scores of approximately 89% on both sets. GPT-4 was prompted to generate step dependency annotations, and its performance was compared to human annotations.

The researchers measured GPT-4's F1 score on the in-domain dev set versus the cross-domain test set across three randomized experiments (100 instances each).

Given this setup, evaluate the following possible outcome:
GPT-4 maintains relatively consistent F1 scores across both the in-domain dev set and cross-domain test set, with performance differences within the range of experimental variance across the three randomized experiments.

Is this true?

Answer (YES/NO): NO